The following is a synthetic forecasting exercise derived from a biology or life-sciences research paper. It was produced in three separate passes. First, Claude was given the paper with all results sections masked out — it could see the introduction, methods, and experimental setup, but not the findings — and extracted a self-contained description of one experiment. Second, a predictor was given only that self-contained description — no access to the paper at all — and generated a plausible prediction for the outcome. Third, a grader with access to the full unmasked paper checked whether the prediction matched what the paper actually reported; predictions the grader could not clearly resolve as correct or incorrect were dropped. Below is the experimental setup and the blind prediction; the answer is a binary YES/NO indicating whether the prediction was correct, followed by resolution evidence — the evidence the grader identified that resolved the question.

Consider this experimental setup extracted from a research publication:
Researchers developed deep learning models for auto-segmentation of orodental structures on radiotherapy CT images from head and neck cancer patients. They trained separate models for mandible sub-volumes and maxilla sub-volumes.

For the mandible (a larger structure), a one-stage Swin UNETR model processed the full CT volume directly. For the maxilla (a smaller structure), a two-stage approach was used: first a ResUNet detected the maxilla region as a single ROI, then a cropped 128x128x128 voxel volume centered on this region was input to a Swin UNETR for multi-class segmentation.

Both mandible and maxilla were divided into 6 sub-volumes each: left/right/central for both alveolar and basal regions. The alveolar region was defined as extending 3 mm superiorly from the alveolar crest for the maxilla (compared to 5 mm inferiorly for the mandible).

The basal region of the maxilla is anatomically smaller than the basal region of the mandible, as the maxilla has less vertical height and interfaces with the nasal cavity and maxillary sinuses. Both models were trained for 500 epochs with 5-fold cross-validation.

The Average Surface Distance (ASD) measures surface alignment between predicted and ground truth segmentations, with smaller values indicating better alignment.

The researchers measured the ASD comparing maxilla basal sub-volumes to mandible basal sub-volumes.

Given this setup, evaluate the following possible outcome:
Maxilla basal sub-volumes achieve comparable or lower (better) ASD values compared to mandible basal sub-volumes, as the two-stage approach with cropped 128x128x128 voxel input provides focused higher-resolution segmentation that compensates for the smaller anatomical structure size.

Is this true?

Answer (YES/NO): NO